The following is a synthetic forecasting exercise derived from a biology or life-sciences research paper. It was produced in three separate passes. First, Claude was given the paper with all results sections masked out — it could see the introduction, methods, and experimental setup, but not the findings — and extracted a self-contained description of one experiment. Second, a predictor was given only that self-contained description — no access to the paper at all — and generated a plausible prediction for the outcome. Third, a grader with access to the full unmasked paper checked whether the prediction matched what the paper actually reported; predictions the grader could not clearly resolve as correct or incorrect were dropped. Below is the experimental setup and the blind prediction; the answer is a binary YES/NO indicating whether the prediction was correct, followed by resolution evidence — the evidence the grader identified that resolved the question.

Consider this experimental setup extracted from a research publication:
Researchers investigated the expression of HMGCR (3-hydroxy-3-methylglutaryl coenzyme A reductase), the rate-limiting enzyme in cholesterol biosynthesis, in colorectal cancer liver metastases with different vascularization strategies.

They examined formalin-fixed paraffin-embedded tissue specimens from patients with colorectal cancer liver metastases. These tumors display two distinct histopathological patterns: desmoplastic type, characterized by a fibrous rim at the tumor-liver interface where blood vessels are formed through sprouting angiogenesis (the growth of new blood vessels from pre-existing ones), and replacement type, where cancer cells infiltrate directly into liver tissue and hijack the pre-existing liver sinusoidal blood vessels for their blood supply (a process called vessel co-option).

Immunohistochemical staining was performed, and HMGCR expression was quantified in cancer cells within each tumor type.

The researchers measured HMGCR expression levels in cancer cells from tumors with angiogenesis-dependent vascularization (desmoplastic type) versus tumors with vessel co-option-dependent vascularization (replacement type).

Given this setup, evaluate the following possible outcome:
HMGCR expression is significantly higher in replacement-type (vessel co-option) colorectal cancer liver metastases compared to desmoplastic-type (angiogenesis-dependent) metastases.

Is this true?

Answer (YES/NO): YES